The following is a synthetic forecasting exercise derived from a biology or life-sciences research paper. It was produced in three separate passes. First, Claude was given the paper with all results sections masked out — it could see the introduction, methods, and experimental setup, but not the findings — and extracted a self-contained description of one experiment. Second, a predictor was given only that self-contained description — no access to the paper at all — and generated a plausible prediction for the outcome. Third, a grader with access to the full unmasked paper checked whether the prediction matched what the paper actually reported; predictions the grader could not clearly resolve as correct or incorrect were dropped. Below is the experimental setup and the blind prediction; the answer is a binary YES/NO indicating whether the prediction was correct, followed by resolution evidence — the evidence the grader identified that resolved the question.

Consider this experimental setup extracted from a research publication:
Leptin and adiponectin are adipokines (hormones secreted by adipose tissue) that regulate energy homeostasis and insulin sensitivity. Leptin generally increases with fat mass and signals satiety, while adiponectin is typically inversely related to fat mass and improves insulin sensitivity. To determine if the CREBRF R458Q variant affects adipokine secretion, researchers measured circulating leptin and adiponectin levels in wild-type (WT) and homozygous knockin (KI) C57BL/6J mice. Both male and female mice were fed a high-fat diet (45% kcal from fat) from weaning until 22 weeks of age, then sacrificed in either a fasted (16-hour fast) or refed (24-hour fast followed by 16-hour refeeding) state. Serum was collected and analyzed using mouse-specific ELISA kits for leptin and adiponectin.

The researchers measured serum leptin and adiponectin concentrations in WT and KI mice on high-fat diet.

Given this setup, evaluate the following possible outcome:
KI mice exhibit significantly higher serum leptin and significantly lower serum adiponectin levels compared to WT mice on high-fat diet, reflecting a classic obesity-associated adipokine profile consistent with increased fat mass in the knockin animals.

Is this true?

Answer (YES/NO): NO